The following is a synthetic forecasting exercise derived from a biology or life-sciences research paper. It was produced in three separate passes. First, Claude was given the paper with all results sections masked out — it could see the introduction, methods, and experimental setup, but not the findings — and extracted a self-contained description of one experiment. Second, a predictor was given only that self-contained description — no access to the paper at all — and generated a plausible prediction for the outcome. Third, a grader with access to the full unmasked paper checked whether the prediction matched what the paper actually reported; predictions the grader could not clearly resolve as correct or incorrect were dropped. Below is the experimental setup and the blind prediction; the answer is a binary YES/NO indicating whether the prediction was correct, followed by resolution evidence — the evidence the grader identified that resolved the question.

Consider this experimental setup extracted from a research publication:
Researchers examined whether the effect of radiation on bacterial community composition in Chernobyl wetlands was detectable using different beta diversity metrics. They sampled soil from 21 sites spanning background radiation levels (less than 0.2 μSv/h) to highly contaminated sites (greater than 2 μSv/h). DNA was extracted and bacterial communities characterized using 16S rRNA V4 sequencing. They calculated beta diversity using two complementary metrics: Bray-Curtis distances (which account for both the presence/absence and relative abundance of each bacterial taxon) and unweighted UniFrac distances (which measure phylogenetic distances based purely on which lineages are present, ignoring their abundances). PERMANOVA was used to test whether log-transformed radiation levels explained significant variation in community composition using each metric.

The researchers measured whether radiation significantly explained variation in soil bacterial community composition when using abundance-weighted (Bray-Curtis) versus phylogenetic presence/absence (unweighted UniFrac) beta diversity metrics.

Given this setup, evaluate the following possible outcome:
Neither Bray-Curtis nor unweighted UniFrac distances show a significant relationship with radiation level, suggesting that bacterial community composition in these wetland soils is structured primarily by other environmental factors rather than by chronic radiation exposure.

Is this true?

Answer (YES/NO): NO